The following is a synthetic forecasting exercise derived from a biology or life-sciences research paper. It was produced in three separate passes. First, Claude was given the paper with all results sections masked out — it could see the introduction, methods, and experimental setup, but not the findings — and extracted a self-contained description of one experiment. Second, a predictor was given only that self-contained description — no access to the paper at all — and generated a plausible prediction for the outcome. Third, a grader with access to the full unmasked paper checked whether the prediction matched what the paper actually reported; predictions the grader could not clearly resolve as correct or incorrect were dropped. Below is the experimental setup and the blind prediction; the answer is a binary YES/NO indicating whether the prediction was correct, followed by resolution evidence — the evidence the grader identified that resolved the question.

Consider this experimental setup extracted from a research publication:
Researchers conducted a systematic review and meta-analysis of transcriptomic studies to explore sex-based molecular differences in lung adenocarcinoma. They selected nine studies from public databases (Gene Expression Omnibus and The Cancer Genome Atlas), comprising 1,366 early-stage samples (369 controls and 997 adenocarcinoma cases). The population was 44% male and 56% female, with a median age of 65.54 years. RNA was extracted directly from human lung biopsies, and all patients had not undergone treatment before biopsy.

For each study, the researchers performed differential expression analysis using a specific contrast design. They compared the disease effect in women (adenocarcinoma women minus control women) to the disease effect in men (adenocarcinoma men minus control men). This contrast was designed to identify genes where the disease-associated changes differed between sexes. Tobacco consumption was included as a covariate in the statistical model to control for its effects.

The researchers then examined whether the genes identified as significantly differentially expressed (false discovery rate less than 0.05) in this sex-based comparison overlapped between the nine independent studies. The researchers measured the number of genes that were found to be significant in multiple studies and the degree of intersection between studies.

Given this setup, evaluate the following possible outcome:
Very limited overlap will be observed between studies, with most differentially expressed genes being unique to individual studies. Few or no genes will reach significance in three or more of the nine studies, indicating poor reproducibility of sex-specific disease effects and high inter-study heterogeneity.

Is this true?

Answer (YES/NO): YES